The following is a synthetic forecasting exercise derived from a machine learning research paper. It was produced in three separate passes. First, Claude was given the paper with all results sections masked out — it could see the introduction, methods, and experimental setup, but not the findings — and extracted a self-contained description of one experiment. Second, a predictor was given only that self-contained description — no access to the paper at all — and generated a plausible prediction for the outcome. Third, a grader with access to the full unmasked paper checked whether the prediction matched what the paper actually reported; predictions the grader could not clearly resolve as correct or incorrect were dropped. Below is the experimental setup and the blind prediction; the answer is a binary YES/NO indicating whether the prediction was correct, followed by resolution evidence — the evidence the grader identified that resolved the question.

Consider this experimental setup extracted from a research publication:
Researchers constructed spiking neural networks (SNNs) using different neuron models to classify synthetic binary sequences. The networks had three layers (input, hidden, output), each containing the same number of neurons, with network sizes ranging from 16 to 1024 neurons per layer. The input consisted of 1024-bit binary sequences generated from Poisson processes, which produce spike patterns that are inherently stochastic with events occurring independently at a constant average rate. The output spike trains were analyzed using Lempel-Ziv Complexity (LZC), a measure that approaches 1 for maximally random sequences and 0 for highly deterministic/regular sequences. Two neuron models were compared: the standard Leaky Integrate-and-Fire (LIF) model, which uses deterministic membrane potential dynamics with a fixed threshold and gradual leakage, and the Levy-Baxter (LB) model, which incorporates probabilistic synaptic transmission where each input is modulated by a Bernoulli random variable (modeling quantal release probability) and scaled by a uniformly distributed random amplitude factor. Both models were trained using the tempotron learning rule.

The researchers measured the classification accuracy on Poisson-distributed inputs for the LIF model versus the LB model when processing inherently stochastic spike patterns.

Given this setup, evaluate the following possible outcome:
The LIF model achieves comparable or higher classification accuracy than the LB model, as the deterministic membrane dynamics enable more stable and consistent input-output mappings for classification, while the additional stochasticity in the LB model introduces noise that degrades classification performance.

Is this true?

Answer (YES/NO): NO